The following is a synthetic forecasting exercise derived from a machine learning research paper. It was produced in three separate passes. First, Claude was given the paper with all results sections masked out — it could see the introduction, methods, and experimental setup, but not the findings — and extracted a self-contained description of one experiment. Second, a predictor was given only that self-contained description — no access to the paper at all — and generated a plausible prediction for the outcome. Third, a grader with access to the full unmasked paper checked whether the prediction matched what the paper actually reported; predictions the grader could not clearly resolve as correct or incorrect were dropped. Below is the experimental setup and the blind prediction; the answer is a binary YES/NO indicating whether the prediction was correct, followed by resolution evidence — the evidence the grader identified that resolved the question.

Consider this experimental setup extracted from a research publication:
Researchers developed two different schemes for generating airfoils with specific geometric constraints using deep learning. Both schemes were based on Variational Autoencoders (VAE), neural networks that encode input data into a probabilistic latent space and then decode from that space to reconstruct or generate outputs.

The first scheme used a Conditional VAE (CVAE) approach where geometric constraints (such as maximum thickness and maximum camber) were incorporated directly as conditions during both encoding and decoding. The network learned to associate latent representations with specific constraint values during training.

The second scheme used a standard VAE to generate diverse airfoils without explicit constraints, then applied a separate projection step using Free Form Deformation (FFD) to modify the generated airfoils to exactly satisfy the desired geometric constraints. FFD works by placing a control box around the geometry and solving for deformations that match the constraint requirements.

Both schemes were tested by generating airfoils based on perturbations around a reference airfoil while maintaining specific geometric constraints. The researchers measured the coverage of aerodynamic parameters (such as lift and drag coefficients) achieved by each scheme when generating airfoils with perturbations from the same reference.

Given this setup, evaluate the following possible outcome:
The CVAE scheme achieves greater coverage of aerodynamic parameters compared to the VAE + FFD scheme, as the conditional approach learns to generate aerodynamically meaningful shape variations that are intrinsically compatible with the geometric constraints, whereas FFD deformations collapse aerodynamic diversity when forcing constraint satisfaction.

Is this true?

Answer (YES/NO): NO